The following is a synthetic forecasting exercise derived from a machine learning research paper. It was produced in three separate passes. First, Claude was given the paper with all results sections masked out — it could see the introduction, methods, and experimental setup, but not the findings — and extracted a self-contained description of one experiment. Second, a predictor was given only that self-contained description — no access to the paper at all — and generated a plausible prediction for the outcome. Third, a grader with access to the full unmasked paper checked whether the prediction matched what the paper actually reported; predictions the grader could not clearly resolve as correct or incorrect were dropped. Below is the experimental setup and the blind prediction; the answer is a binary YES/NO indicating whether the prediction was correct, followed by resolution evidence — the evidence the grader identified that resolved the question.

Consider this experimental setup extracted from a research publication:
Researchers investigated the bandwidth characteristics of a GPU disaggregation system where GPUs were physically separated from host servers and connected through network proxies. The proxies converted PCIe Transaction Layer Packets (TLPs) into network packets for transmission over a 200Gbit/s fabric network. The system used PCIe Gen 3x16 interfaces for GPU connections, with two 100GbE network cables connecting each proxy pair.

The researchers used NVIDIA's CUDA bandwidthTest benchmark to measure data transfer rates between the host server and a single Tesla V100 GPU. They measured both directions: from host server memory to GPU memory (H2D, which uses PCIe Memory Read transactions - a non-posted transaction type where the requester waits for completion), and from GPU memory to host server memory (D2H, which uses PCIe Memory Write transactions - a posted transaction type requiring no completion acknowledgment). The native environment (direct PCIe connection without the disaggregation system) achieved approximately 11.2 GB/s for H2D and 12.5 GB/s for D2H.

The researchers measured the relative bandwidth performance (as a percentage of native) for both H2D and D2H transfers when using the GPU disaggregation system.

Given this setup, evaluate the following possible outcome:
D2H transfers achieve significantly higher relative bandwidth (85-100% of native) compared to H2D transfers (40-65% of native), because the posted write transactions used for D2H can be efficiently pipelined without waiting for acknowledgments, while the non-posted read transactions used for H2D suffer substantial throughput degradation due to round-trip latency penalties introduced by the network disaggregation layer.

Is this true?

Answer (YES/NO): NO